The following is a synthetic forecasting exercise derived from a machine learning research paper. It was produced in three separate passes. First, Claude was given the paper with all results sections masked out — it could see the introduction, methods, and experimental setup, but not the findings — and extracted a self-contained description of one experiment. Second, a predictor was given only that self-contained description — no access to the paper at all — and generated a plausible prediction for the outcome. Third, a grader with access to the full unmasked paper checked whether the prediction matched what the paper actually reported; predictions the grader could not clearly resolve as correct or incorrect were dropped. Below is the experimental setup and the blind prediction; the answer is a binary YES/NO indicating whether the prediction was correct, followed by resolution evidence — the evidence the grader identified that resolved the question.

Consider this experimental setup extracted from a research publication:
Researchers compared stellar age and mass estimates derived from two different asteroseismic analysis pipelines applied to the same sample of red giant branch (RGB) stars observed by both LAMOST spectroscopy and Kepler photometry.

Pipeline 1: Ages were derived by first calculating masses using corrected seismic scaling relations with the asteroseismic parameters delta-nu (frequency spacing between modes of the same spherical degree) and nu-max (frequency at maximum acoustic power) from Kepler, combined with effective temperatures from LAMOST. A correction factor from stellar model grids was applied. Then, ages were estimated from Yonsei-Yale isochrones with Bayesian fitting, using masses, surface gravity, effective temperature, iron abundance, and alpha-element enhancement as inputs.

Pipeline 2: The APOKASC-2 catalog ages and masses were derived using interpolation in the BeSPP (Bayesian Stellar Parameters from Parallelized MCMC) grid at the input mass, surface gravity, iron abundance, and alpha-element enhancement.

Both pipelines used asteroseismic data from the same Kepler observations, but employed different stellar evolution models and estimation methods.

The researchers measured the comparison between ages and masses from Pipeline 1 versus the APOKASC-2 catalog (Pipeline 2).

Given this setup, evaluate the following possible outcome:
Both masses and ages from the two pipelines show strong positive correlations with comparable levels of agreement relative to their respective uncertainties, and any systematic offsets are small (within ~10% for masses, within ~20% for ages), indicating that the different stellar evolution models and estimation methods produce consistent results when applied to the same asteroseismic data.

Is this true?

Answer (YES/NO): NO